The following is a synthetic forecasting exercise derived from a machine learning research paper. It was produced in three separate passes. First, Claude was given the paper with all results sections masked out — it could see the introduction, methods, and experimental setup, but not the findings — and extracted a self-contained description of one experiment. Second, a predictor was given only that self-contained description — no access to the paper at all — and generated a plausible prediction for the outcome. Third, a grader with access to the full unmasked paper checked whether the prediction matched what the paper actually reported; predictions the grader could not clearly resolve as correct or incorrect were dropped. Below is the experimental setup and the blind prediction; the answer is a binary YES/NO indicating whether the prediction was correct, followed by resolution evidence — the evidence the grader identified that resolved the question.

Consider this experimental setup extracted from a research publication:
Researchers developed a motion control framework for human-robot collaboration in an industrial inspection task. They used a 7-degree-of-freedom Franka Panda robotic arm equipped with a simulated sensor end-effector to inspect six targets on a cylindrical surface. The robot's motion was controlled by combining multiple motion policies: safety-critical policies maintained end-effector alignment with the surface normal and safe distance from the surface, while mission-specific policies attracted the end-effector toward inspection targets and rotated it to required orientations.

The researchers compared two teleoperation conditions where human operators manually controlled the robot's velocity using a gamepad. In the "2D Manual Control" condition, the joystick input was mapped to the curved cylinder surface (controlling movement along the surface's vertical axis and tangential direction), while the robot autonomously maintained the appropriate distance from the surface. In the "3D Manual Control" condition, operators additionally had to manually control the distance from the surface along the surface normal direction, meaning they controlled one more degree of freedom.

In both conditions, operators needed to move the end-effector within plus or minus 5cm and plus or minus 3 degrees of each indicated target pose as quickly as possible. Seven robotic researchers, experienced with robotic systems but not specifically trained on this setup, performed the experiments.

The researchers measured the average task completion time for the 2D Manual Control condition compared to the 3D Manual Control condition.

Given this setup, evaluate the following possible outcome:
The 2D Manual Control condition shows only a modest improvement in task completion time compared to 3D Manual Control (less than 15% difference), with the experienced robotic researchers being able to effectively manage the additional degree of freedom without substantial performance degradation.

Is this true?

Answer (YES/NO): NO